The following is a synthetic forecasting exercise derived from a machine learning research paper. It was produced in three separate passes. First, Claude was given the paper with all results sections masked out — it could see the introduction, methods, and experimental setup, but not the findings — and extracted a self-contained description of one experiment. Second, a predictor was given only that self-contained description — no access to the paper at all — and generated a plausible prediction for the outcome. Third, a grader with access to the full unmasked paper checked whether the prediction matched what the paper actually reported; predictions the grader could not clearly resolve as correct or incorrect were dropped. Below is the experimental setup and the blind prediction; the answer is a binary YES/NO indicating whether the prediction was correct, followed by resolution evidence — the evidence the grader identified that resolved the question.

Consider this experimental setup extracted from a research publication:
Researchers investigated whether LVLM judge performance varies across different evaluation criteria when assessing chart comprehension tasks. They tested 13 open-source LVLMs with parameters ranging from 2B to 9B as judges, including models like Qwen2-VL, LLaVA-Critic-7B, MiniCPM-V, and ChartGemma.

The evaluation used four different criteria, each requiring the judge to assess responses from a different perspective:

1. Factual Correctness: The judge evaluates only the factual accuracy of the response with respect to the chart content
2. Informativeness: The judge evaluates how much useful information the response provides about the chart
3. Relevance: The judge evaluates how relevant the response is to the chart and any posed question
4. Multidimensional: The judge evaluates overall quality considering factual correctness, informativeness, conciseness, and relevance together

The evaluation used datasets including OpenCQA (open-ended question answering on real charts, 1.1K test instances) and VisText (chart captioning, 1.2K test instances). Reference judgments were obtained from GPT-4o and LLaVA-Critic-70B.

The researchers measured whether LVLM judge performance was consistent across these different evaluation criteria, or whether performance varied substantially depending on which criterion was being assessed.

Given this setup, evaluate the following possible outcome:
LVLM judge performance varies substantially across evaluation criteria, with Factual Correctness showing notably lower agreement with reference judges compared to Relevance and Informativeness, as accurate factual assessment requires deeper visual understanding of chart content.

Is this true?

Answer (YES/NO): NO